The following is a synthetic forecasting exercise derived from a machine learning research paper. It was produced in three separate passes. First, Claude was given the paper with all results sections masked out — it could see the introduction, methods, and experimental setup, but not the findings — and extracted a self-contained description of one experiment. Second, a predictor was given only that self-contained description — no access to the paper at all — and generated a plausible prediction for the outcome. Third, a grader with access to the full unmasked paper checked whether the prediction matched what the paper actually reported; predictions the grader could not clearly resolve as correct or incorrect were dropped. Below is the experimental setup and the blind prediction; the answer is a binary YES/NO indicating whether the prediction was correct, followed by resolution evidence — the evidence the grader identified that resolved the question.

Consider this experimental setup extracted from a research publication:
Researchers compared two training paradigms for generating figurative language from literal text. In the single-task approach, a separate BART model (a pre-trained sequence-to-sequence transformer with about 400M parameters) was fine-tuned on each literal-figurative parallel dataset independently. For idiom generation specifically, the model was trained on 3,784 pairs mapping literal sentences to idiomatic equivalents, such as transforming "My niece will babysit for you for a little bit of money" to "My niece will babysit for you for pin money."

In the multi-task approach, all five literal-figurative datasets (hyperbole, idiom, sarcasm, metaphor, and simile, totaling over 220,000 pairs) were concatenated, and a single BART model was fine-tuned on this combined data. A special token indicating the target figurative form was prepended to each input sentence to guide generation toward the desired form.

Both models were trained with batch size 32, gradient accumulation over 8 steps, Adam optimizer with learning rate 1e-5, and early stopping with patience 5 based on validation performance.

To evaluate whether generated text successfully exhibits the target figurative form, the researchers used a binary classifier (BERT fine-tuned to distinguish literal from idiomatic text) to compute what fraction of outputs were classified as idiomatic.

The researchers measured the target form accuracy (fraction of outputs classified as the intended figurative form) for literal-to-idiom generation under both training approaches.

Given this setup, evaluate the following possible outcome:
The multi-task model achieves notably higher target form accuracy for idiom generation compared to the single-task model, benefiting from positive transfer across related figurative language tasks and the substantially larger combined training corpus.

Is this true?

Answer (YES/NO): NO